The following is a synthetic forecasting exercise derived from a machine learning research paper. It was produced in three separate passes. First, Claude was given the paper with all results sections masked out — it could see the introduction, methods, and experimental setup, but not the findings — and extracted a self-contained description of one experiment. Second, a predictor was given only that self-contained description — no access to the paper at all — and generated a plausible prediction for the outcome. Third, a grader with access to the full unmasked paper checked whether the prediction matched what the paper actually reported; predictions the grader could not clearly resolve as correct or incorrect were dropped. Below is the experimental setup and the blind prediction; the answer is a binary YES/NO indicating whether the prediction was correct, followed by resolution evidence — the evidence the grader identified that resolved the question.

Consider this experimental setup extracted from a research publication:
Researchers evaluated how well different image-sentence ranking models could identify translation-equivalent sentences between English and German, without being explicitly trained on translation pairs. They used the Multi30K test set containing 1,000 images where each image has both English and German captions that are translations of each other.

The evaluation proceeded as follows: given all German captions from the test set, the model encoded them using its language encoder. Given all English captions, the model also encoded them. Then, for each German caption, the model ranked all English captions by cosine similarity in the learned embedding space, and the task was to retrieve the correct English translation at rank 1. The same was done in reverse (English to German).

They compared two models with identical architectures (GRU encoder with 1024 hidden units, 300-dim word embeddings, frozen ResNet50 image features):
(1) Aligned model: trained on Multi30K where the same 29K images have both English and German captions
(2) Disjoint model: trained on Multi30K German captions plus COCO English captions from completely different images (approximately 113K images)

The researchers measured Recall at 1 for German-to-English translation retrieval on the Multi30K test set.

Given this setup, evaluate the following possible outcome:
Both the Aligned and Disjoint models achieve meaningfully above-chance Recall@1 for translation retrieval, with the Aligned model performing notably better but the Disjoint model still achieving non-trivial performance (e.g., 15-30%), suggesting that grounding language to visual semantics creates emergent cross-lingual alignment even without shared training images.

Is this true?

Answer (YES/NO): NO